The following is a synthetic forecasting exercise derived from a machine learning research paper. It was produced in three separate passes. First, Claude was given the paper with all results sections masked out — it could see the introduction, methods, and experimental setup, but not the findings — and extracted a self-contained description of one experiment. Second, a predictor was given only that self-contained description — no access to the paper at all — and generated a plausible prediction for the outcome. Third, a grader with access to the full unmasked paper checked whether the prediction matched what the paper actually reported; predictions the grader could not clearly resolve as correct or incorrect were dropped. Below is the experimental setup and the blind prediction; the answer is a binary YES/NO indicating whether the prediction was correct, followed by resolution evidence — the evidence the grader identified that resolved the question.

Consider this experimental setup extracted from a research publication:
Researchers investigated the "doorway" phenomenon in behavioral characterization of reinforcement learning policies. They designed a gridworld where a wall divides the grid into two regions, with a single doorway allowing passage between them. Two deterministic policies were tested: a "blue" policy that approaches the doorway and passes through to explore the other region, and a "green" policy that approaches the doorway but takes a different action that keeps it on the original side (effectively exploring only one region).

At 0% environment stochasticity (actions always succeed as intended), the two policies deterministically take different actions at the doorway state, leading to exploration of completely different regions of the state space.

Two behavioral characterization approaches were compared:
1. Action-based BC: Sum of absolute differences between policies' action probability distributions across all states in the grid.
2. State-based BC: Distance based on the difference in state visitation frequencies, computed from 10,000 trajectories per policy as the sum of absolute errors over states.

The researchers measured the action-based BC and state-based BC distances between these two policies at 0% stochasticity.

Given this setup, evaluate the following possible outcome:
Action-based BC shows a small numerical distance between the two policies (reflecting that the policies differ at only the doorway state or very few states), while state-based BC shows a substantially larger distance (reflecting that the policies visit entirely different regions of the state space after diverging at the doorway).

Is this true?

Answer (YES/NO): YES